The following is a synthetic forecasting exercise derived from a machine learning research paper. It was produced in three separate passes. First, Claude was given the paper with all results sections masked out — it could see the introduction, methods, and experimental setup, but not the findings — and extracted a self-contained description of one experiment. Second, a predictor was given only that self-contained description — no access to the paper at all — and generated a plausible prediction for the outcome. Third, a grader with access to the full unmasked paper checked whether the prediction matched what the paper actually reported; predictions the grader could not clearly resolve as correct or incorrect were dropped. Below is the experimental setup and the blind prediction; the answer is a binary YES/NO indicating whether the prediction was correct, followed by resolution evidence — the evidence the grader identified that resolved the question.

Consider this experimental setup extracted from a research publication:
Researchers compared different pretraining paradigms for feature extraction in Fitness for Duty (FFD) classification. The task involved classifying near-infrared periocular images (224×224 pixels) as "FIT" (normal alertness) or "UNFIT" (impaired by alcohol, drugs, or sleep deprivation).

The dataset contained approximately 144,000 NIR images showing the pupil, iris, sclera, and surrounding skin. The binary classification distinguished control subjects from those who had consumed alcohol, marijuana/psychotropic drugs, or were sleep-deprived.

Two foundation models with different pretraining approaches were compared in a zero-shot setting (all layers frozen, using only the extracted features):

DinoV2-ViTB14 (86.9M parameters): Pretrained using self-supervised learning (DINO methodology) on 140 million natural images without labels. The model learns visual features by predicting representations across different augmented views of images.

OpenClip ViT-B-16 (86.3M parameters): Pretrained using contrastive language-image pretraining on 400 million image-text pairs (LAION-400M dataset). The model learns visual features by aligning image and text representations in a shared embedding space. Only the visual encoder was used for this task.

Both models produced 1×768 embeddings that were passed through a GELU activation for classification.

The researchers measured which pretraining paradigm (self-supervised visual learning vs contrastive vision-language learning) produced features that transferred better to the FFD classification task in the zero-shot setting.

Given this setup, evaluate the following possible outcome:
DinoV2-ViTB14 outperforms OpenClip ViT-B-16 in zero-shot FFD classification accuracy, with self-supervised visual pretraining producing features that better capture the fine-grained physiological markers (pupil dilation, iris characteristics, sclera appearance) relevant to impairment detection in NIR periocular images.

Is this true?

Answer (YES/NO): YES